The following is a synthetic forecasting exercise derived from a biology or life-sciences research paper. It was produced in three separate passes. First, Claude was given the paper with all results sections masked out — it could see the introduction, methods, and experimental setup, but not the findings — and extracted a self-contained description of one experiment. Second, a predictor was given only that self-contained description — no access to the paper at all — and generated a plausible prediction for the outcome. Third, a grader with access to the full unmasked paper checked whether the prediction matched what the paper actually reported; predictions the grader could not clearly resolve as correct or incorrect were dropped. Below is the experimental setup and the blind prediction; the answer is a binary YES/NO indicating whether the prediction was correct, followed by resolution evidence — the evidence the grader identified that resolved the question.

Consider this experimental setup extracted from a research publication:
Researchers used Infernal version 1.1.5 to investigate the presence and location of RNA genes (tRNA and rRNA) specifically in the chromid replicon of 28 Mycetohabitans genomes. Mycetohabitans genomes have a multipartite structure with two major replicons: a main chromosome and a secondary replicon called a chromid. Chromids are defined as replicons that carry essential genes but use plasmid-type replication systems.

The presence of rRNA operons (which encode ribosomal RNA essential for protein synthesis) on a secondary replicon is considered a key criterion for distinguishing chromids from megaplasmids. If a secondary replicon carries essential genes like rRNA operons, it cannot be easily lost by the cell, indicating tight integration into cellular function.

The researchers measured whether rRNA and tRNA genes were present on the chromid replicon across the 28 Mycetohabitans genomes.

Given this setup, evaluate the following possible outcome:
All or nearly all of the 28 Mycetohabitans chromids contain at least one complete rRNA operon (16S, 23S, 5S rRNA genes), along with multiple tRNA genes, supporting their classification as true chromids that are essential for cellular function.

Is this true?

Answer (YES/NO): NO